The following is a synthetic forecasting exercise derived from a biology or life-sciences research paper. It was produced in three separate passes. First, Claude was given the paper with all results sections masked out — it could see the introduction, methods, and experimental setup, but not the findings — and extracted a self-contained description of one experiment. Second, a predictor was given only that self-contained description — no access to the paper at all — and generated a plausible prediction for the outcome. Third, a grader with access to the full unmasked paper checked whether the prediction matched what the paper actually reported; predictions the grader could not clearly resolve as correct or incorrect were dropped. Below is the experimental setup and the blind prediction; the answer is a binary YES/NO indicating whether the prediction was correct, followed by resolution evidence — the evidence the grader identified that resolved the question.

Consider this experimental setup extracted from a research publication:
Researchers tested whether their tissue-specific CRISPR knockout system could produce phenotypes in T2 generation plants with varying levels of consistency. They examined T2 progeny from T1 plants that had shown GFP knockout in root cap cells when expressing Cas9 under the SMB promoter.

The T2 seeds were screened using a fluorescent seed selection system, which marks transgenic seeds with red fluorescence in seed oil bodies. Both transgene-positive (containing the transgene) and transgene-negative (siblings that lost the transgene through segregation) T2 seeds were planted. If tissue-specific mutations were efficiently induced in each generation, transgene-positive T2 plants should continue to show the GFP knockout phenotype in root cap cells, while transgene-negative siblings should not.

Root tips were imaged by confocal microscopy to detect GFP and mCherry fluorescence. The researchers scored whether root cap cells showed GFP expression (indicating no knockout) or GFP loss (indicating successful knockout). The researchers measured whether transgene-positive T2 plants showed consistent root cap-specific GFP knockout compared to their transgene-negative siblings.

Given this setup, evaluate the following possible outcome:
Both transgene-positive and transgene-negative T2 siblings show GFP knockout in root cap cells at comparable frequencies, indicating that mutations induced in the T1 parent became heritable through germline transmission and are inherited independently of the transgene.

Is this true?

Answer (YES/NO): NO